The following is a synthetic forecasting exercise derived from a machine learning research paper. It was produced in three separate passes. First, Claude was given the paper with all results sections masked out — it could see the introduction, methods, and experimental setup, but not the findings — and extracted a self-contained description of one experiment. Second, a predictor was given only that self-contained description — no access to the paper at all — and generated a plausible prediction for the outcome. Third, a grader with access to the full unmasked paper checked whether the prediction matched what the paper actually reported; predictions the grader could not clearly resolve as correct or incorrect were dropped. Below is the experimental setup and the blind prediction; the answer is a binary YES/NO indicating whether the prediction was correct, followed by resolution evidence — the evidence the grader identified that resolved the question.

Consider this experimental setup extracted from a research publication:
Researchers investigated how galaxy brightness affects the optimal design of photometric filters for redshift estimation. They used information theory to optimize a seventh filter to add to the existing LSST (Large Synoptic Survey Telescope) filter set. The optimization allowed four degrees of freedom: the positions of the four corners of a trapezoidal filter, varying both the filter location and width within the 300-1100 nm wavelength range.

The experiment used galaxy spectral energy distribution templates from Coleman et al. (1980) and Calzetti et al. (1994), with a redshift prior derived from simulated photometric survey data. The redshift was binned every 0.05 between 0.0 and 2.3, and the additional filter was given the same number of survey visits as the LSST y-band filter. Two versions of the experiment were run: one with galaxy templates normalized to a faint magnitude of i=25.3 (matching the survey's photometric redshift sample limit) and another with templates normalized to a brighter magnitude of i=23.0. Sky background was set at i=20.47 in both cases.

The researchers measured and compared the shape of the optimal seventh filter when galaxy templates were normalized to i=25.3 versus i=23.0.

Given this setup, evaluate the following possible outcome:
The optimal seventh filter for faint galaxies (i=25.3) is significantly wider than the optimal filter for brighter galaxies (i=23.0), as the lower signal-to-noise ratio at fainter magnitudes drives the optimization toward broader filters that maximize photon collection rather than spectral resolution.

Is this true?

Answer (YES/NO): YES